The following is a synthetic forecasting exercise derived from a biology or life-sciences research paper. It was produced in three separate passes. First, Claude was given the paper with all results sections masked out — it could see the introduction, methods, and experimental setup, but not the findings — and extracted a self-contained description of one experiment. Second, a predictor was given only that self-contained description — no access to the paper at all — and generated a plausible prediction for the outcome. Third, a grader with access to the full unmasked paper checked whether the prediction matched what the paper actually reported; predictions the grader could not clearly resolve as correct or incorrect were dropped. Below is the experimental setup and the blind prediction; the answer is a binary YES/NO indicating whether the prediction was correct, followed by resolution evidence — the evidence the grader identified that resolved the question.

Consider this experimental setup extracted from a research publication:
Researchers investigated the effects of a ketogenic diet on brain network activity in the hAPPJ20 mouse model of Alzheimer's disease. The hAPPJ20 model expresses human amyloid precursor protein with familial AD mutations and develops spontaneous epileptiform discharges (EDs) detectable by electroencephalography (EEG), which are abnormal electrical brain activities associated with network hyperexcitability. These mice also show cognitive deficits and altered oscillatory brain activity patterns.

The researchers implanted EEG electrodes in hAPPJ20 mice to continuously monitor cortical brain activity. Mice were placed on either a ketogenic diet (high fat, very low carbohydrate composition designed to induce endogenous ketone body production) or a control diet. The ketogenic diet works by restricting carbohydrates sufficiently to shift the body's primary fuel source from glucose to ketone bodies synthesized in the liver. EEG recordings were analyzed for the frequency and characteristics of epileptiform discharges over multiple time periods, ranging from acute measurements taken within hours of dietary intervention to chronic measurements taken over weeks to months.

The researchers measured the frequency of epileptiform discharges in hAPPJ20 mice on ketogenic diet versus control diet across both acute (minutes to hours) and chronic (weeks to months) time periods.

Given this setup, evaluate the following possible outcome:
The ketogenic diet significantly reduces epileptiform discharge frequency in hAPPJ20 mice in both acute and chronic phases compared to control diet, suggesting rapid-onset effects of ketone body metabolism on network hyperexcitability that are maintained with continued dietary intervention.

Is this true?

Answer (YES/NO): YES